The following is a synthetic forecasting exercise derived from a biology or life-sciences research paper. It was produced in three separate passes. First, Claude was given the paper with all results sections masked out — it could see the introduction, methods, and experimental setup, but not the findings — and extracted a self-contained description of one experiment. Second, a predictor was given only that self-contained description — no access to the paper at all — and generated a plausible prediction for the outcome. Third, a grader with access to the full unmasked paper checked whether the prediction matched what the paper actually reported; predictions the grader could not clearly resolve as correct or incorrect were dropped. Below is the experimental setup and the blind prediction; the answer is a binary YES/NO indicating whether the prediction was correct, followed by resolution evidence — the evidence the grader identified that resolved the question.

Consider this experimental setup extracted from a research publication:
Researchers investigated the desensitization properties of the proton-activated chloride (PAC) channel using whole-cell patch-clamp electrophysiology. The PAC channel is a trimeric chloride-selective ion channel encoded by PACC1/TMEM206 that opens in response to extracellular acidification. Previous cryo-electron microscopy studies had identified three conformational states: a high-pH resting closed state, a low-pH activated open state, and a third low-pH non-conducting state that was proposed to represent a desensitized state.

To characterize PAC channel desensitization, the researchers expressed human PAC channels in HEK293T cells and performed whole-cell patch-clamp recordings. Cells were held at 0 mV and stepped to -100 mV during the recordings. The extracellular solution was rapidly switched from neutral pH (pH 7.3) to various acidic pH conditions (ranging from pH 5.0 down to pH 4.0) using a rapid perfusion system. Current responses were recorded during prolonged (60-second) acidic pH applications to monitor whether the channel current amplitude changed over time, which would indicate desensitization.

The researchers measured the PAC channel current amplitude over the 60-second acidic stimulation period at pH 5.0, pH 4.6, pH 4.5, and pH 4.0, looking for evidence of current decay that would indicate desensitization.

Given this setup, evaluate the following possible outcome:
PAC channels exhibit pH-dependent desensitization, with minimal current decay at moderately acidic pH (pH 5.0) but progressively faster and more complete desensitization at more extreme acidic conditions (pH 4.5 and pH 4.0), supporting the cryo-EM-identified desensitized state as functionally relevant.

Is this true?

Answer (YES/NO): YES